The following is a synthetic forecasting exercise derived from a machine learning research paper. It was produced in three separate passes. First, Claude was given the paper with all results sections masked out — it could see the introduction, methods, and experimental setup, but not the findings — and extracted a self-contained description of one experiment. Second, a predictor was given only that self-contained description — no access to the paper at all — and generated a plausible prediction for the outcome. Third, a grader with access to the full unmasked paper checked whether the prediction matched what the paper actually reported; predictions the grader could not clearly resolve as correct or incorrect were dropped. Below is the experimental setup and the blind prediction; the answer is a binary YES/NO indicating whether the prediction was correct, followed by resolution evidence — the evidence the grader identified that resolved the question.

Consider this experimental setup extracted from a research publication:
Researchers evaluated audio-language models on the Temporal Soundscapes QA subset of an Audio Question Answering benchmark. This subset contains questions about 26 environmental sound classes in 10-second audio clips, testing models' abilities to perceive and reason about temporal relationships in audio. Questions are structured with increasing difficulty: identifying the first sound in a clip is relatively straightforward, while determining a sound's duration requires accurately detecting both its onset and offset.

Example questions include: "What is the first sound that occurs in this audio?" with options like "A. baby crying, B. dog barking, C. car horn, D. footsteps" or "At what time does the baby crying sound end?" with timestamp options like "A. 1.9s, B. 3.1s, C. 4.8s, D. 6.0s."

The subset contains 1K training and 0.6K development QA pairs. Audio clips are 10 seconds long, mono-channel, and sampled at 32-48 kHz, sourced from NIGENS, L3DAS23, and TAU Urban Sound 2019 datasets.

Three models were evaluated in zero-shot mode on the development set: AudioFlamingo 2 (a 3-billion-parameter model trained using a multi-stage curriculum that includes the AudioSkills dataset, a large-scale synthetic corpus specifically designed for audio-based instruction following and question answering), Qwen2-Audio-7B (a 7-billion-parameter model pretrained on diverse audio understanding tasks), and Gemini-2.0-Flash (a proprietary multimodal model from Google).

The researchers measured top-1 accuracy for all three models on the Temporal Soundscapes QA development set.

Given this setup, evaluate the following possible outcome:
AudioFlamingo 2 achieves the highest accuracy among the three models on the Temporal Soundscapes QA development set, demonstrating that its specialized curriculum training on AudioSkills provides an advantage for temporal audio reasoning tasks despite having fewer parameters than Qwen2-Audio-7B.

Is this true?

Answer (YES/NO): NO